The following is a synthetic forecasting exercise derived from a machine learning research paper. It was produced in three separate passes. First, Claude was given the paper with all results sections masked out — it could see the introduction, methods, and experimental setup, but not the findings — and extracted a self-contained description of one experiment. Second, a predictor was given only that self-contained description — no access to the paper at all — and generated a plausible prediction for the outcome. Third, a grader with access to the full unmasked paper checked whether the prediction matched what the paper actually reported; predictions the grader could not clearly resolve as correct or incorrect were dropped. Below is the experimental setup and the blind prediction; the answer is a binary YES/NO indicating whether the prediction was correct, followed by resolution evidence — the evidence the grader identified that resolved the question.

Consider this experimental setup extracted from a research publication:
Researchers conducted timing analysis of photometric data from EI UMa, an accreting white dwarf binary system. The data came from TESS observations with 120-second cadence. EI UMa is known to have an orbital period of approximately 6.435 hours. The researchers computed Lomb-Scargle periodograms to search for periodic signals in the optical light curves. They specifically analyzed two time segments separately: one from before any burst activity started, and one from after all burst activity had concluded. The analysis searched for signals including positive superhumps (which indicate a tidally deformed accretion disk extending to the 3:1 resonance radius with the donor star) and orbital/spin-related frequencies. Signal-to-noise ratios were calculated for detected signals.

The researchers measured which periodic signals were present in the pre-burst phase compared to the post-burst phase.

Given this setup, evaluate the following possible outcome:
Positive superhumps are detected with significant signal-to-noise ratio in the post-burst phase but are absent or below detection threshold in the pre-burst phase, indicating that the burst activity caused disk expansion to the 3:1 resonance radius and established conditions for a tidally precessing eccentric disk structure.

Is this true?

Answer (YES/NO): NO